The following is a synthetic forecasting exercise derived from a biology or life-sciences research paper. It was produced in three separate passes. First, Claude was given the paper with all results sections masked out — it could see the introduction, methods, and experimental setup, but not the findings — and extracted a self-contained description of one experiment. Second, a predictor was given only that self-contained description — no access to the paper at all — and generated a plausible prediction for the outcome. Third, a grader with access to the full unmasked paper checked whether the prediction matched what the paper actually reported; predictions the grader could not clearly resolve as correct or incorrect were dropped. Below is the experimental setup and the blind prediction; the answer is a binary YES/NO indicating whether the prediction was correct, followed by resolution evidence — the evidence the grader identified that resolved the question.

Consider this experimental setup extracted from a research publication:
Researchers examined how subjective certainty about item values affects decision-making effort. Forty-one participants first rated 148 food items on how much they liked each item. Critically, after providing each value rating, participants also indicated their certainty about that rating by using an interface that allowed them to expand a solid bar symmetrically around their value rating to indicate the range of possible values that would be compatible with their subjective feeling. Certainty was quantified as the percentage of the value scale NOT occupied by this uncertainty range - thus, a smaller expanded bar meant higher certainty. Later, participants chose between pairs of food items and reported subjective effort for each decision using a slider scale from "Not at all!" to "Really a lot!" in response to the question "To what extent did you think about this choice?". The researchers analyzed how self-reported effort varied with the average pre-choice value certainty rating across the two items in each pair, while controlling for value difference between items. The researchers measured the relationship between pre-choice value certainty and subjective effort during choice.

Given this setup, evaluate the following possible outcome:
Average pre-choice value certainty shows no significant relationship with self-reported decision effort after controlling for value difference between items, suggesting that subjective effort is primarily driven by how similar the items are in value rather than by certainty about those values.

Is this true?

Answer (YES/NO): NO